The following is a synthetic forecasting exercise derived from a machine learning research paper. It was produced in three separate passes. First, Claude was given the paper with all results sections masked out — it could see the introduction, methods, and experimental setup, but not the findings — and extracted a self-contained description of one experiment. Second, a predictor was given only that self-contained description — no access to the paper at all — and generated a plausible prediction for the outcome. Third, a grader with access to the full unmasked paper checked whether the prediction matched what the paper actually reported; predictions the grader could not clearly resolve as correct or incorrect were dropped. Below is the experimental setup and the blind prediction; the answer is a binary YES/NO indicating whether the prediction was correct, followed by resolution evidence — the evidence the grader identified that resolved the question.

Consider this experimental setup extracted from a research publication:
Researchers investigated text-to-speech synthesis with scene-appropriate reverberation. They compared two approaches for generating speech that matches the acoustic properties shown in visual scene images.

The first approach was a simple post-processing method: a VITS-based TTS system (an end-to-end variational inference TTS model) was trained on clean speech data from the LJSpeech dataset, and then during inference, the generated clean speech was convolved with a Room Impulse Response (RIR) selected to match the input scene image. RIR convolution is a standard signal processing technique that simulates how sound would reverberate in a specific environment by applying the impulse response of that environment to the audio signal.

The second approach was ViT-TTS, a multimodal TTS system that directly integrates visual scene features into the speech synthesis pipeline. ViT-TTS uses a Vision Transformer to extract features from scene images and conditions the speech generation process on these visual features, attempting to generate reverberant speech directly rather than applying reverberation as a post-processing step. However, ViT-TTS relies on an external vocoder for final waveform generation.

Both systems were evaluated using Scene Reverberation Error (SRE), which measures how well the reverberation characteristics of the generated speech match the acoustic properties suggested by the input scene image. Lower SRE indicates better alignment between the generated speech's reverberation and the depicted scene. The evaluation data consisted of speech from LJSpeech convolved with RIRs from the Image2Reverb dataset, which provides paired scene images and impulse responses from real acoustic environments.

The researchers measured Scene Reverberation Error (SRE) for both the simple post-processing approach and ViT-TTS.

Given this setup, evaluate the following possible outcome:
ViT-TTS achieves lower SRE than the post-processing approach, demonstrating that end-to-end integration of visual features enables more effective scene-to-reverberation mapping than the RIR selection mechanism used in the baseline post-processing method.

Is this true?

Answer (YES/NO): NO